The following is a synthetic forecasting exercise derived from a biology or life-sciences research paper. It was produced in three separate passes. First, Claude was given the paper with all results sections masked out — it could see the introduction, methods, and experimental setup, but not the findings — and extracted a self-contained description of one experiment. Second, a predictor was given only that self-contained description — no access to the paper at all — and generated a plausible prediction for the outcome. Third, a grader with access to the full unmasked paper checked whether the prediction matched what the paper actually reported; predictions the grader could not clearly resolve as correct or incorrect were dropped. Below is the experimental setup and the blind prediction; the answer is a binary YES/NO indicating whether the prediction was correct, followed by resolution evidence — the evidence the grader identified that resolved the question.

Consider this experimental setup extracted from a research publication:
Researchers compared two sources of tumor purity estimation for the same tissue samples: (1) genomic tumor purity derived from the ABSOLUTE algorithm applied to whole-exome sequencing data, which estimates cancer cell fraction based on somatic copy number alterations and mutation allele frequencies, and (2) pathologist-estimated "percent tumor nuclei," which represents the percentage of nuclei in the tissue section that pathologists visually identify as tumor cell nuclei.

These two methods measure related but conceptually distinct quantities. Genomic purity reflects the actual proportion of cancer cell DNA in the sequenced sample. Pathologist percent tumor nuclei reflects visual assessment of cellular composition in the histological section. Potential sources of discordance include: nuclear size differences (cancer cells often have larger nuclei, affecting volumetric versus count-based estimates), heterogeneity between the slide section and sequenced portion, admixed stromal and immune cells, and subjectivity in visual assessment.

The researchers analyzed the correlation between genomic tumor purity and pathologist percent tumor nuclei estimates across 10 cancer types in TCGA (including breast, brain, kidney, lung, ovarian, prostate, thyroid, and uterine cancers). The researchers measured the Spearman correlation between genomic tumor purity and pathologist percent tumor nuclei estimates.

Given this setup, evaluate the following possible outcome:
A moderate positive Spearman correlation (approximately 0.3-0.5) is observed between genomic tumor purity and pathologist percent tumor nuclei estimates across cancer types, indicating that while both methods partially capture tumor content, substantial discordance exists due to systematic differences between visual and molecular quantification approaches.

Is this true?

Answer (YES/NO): NO